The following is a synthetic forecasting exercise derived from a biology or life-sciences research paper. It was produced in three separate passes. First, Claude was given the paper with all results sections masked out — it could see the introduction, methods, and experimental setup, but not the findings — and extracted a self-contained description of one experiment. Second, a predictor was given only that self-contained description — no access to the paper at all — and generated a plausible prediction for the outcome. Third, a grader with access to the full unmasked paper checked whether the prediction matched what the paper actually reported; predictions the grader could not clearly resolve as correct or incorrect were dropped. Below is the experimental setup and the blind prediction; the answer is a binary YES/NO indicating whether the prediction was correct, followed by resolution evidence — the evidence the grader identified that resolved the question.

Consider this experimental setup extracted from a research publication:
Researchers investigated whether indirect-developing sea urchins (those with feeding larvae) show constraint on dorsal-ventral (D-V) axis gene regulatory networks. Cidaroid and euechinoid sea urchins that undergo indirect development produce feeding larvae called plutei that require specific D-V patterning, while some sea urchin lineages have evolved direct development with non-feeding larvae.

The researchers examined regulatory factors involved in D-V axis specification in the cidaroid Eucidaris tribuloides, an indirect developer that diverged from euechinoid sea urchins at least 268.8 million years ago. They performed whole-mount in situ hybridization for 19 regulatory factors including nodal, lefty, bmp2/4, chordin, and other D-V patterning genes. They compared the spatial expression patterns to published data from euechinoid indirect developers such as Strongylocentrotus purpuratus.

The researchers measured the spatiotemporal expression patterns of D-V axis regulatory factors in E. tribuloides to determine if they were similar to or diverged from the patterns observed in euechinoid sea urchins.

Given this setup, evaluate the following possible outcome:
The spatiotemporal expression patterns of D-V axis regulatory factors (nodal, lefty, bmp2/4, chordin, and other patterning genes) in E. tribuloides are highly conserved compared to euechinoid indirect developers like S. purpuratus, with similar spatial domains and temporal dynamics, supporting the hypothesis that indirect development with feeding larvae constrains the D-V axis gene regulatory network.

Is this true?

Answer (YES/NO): YES